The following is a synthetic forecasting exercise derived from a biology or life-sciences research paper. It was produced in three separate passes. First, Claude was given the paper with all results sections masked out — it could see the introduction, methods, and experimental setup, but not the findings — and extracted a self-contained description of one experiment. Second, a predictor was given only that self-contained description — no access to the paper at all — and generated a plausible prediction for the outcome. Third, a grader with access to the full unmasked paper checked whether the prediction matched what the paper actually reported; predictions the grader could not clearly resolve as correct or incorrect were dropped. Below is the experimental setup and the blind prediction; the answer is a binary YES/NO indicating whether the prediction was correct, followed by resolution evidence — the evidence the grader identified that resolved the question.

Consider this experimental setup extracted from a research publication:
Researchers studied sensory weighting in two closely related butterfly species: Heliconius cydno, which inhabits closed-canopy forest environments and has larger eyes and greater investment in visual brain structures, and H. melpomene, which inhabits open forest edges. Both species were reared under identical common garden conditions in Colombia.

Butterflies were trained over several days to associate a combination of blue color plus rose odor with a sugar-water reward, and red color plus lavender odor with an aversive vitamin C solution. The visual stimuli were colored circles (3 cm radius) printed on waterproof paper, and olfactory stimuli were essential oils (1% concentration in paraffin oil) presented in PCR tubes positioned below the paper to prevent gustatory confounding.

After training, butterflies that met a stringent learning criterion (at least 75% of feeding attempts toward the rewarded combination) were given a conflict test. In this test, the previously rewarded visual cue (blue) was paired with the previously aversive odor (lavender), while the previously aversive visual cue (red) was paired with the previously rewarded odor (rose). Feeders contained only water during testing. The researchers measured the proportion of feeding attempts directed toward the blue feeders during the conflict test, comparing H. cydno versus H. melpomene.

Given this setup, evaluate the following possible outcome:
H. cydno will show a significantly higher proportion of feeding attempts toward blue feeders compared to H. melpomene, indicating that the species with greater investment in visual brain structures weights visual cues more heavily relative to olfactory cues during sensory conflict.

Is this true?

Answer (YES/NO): YES